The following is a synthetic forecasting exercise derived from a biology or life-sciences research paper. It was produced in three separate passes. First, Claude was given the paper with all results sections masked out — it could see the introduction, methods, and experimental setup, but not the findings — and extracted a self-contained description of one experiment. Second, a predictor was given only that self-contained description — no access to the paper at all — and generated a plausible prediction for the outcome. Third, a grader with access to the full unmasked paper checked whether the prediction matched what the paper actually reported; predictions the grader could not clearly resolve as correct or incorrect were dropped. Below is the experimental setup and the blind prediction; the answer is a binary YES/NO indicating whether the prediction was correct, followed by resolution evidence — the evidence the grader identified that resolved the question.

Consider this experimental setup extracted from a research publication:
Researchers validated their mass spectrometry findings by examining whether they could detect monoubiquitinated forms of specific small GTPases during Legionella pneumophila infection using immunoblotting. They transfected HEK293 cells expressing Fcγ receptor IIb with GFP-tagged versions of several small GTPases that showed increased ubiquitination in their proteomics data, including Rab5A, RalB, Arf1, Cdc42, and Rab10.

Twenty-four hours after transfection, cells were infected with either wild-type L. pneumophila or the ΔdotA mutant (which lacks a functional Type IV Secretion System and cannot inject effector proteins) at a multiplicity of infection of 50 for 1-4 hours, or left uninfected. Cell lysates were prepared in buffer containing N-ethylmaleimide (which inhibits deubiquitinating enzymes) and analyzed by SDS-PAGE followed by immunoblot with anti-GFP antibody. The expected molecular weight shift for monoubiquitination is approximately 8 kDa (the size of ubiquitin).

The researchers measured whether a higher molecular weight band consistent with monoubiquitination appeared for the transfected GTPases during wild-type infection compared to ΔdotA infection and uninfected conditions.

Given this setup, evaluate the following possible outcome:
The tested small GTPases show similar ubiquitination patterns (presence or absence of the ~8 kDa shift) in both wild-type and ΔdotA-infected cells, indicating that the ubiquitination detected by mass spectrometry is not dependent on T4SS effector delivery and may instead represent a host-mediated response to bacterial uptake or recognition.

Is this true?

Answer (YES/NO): NO